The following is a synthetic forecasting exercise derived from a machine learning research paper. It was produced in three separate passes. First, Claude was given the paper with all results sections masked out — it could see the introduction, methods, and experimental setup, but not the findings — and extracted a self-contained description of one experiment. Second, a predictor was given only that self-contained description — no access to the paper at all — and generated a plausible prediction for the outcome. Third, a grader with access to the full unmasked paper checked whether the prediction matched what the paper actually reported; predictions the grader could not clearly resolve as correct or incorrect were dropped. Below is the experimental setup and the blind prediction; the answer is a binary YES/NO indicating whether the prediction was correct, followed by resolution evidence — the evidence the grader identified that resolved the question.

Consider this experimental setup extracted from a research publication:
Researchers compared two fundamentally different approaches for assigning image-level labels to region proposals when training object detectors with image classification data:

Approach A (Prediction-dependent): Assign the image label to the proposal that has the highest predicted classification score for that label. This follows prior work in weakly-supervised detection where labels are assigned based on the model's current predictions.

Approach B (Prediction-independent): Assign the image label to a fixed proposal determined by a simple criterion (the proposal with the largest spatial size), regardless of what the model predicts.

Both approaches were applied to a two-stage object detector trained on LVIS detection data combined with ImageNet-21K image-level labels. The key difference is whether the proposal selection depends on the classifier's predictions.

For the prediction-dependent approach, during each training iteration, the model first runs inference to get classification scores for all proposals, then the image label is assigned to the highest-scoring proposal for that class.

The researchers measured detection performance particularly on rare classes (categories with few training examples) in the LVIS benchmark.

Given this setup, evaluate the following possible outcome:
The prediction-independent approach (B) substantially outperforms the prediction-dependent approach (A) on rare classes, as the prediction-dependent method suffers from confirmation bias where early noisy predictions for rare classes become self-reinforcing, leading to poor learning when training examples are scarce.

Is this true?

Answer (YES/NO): YES